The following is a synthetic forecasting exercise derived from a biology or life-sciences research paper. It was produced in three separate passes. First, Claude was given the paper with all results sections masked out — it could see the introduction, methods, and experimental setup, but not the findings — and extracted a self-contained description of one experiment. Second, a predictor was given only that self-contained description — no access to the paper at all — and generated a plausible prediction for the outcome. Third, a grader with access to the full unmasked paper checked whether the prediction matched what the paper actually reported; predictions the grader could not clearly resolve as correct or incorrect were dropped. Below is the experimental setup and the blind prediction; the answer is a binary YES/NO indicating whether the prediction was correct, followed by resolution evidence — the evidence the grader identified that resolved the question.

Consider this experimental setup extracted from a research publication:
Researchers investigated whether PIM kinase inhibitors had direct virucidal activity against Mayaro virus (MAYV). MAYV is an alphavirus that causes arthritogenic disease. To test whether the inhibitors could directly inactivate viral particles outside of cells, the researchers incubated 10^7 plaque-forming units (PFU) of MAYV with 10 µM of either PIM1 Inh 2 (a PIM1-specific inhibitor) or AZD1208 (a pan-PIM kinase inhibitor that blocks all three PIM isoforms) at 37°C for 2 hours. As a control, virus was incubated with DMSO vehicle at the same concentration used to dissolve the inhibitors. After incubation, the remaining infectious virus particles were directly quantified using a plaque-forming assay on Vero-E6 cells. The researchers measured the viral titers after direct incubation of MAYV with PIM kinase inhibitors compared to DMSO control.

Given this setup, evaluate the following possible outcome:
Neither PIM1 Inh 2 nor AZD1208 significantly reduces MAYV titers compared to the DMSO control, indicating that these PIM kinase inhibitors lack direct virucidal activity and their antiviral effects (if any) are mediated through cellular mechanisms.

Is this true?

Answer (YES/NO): YES